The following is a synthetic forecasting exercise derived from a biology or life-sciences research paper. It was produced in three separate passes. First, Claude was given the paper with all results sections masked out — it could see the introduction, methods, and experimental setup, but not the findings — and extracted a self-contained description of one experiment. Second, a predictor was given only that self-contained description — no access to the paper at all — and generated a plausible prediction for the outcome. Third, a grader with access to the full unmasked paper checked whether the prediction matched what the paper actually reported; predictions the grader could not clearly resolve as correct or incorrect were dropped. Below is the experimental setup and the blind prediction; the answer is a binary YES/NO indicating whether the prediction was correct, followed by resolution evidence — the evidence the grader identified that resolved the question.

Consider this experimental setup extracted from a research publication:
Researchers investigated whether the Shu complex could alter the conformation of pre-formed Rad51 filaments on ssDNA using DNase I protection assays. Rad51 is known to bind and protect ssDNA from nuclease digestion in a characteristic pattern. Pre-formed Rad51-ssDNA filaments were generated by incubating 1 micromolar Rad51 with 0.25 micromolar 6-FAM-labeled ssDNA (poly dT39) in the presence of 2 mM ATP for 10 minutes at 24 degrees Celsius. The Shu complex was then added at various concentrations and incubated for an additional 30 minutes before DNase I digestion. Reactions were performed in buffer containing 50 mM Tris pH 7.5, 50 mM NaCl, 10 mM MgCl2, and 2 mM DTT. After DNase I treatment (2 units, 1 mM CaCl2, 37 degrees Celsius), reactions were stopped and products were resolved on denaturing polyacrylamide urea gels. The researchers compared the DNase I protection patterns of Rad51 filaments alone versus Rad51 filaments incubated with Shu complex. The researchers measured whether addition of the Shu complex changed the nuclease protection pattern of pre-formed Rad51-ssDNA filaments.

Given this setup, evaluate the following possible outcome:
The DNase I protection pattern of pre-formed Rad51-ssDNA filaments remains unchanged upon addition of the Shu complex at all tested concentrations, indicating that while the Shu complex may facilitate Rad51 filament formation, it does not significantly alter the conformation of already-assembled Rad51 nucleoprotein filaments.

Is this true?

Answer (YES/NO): NO